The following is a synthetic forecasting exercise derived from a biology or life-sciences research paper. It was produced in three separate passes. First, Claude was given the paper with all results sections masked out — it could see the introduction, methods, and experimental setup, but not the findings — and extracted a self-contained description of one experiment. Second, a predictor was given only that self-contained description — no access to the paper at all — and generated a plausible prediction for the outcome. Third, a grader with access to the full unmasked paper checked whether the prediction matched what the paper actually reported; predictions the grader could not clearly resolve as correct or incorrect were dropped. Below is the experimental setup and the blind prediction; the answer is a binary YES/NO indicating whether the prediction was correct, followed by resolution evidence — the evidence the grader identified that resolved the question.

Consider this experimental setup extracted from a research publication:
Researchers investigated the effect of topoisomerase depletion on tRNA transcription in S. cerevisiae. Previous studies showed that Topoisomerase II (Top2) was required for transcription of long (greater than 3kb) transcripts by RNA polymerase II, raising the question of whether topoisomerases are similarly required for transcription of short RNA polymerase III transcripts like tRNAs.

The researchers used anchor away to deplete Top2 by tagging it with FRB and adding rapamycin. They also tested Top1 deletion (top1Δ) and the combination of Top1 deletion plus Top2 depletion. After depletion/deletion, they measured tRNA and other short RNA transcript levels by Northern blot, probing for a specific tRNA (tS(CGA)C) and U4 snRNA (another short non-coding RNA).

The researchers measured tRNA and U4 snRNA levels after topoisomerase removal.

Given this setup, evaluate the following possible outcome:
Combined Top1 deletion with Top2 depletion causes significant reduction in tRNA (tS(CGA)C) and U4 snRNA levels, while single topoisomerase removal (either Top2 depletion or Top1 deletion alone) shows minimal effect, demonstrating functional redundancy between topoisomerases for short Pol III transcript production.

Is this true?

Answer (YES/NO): NO